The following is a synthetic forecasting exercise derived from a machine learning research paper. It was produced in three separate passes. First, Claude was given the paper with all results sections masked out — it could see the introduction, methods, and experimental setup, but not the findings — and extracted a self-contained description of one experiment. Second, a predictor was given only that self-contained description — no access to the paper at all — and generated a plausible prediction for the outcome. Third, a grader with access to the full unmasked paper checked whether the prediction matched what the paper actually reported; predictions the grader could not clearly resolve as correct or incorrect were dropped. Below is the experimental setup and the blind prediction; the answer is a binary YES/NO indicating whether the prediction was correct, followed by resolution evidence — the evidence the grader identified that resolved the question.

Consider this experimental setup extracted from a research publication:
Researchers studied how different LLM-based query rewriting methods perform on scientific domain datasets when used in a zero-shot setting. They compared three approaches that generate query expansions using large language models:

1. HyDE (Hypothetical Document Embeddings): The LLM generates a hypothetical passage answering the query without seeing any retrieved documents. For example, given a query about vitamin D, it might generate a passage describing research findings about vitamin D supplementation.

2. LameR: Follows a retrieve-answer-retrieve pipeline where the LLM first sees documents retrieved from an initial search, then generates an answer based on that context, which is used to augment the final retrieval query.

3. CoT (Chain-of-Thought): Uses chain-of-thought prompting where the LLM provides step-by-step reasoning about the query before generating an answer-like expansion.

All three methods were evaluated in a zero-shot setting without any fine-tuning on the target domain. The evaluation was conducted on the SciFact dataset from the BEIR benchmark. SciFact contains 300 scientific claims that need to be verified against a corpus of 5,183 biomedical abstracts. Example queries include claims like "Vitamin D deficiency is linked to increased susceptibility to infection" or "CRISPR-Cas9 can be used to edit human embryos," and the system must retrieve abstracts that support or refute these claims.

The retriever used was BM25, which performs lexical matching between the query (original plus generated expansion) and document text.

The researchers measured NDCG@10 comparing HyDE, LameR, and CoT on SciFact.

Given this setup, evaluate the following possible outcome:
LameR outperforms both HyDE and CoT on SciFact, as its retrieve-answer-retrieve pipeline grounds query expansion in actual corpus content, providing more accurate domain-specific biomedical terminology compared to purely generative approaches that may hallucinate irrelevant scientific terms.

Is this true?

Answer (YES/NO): NO